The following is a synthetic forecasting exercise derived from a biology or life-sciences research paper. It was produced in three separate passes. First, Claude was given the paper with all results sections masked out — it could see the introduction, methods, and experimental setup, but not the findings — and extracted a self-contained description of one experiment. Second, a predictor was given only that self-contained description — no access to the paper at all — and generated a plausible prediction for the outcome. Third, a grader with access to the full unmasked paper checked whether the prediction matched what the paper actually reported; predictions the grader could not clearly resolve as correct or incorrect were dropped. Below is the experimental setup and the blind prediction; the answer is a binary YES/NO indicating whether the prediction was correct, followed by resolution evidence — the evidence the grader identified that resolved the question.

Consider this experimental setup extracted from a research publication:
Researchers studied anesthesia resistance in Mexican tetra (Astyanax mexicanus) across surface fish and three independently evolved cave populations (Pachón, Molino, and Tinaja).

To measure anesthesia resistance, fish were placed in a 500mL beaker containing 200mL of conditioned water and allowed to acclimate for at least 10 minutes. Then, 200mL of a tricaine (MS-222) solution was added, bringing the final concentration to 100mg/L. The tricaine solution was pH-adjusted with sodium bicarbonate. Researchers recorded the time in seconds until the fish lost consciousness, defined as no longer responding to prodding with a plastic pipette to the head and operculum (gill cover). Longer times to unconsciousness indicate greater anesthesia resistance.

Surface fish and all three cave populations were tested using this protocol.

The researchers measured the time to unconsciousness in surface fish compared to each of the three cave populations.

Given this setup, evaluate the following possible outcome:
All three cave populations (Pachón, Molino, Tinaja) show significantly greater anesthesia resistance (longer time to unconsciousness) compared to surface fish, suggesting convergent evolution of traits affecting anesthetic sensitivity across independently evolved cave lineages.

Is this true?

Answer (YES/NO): NO